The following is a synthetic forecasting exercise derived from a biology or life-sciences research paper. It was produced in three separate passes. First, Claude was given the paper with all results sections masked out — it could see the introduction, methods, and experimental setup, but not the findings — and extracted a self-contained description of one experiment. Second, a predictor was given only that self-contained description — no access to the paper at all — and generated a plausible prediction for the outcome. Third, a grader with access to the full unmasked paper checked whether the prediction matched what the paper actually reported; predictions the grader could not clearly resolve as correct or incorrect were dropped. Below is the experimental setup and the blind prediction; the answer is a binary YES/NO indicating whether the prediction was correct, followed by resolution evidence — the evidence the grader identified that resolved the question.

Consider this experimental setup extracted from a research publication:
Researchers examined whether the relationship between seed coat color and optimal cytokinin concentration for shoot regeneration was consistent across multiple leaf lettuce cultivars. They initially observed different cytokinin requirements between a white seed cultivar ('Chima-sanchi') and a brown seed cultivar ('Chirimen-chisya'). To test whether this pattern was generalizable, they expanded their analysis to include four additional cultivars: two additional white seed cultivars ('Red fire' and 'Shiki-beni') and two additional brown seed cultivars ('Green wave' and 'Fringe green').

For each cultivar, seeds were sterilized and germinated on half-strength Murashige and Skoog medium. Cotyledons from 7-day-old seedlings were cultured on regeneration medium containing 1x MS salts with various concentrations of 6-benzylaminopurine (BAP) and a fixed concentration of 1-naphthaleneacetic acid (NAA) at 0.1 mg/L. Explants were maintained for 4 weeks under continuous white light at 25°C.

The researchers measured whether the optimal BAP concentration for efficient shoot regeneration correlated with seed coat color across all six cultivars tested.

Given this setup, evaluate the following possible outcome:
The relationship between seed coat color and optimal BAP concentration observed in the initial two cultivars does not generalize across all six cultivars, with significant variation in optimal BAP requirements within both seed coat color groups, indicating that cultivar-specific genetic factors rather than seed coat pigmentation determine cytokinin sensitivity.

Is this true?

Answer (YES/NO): NO